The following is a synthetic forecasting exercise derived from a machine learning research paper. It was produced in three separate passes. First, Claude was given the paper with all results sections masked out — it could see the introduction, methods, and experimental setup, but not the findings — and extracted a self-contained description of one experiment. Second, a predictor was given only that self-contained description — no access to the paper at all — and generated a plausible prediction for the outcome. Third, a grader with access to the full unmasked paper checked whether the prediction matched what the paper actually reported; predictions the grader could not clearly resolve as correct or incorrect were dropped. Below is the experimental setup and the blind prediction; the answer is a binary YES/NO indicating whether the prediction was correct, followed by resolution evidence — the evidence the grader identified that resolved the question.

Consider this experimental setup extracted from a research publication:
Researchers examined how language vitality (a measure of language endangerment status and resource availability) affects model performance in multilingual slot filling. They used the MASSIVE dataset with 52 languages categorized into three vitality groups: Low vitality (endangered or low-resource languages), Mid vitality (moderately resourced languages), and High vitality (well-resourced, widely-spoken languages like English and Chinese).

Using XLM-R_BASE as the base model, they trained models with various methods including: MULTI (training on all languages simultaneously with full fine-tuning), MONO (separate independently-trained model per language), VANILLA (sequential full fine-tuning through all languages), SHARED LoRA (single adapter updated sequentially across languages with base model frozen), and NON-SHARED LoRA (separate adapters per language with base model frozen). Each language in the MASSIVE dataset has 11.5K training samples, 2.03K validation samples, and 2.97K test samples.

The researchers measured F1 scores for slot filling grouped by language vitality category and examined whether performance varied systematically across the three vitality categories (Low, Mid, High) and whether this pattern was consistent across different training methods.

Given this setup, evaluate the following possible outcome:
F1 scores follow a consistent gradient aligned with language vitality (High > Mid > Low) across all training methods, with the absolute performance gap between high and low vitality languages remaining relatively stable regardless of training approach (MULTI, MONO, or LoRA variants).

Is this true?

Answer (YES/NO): NO